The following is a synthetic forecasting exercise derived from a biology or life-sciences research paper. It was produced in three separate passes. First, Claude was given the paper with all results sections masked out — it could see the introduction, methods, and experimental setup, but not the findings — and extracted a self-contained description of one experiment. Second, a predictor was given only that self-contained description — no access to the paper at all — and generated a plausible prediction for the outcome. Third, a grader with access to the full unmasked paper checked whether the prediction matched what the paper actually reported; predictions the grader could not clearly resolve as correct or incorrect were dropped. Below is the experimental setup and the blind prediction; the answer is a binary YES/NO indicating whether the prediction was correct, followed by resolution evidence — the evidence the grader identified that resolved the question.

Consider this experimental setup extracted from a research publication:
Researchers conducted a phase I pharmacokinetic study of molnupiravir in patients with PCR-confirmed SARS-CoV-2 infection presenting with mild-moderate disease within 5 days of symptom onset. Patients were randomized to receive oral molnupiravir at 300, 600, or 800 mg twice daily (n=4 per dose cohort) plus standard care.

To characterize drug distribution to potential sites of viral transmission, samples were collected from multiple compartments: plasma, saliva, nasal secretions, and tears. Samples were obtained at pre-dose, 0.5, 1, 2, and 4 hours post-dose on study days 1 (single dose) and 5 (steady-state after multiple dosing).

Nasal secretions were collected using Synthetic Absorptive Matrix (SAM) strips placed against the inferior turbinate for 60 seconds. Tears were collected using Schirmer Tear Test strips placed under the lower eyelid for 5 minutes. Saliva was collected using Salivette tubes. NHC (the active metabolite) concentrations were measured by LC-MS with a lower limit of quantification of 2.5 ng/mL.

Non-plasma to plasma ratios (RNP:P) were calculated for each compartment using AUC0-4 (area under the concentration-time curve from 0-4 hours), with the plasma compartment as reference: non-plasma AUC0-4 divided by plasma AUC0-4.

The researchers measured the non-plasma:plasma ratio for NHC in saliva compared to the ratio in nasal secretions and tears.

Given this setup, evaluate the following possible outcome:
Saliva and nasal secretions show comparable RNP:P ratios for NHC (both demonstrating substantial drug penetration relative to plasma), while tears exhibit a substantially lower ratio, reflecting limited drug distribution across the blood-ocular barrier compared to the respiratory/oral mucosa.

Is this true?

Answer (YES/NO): NO